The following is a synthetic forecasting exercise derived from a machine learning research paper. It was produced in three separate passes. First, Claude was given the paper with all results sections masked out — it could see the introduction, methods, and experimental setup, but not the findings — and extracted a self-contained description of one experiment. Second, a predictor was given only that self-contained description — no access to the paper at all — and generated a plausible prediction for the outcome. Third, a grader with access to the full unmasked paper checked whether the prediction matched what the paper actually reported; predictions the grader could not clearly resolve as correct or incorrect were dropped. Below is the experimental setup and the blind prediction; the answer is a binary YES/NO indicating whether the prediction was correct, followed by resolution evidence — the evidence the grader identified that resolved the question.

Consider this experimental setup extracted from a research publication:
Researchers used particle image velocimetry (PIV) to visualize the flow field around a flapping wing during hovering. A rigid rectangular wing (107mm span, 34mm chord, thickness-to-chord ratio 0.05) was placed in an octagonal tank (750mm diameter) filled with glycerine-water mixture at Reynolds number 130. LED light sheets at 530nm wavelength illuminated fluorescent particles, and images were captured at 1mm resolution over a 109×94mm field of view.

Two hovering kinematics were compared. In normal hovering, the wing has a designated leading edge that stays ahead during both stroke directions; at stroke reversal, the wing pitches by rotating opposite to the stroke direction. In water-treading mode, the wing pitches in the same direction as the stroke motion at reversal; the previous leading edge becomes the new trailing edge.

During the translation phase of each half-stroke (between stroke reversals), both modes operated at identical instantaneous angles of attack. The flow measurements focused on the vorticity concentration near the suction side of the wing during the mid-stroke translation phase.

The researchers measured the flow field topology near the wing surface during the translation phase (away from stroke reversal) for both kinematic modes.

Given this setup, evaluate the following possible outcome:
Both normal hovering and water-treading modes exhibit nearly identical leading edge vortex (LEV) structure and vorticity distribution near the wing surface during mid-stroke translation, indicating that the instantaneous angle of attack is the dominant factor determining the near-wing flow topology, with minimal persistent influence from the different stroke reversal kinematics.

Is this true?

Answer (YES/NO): NO